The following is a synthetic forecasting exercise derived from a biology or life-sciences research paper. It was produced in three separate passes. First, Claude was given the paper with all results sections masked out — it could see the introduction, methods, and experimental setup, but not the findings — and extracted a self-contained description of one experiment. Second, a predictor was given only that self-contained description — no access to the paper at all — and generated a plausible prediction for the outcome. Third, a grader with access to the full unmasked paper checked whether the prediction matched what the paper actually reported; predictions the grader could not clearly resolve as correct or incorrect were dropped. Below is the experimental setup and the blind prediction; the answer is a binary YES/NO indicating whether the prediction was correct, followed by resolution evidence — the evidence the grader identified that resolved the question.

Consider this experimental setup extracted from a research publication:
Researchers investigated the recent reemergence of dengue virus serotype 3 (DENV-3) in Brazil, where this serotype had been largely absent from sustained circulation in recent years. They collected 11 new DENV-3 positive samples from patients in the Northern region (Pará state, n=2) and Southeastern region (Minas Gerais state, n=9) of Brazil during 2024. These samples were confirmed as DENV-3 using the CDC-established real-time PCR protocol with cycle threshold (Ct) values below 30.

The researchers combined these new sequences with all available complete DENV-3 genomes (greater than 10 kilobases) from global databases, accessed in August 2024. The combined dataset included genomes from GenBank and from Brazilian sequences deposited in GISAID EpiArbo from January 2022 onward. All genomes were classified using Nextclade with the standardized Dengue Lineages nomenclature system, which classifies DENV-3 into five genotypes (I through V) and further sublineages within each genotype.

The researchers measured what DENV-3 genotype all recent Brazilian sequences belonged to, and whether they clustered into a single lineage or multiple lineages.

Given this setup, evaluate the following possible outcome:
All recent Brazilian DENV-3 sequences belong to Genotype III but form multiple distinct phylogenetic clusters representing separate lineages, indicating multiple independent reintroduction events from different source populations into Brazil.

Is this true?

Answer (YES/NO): NO